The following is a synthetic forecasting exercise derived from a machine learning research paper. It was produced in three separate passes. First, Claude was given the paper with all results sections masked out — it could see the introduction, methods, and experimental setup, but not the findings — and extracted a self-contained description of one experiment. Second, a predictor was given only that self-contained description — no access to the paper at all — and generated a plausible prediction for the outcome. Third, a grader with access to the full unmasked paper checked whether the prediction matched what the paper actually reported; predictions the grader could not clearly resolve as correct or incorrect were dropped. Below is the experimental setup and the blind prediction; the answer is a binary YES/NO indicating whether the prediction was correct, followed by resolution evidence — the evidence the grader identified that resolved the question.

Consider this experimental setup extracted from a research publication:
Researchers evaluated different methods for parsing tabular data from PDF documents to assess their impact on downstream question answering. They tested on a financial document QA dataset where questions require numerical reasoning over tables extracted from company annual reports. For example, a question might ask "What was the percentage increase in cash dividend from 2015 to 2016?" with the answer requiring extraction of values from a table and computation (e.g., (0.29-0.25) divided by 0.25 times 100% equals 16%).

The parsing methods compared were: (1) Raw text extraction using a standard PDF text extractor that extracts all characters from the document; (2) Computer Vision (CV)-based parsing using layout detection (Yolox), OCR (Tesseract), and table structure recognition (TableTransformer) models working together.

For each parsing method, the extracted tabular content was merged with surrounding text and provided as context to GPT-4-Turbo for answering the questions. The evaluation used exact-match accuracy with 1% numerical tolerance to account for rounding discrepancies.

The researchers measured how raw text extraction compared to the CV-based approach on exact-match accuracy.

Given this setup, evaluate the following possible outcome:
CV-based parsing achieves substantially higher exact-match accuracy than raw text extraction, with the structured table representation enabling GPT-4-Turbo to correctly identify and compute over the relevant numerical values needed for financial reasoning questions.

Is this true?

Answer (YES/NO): NO